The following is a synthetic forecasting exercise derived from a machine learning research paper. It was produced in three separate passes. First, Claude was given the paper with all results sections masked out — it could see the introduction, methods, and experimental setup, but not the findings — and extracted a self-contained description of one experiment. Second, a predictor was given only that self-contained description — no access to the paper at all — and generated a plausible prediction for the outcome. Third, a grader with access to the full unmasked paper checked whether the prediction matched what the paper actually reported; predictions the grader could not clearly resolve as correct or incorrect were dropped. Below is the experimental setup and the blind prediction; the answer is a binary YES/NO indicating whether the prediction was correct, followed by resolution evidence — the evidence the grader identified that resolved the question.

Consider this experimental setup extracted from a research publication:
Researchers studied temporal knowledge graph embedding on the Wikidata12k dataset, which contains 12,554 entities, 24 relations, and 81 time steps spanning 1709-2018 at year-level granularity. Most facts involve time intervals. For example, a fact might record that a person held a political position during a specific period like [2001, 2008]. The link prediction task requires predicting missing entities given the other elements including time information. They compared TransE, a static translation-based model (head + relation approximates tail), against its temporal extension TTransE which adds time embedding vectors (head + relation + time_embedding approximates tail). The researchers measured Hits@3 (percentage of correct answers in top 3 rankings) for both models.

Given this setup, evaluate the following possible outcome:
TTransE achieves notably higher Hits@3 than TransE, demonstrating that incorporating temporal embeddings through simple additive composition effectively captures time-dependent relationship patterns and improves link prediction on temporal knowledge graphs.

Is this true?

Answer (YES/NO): NO